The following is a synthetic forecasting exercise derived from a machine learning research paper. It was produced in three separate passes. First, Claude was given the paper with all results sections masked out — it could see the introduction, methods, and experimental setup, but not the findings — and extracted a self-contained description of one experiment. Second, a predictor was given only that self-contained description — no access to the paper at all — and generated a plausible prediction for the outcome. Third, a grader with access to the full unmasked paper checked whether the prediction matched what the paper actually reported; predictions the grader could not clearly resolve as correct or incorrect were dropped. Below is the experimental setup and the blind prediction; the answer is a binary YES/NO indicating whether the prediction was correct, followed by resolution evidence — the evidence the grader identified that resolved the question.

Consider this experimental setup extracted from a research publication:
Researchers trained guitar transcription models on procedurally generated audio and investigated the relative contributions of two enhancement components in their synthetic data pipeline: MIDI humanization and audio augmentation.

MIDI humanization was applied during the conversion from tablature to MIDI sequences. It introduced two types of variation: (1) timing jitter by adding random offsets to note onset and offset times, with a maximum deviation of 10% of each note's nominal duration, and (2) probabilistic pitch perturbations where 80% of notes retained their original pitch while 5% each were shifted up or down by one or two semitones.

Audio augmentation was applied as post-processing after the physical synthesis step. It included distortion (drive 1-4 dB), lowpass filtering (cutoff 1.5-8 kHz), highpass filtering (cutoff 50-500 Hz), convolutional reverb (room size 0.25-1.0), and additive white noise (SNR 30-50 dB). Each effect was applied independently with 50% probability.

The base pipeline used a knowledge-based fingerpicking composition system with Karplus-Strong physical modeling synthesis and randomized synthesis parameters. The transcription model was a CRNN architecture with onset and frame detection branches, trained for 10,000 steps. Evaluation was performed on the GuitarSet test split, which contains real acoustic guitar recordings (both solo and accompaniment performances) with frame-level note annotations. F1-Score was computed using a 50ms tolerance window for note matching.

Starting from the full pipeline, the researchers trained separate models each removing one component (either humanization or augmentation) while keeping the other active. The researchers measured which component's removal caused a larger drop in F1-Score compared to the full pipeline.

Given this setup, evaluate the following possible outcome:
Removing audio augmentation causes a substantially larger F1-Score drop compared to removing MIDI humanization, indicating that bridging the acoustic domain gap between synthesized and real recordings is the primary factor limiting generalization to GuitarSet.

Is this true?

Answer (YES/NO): YES